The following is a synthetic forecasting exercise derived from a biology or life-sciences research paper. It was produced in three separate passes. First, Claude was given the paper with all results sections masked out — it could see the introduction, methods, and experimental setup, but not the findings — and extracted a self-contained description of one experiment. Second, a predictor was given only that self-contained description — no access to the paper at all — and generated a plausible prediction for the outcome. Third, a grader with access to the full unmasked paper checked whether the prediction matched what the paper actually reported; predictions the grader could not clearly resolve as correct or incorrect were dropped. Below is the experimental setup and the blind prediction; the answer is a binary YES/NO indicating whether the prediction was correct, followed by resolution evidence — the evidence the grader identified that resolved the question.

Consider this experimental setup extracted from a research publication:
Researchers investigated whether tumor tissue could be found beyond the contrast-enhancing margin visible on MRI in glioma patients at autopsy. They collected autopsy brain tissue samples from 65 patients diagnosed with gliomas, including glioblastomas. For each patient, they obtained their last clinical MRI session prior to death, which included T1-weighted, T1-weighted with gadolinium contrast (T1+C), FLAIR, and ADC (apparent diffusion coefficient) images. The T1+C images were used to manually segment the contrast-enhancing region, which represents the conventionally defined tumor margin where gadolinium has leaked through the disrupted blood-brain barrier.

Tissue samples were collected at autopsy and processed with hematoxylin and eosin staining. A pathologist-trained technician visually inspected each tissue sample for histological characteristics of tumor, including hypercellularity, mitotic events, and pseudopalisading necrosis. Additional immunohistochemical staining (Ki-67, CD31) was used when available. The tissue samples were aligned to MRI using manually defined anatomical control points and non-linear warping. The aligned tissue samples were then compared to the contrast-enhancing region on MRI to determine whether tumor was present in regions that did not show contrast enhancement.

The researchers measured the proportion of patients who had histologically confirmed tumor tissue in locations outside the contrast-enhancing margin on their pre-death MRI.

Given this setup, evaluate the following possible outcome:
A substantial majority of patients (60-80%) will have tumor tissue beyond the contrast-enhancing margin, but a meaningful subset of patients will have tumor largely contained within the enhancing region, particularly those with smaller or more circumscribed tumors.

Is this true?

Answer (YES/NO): NO